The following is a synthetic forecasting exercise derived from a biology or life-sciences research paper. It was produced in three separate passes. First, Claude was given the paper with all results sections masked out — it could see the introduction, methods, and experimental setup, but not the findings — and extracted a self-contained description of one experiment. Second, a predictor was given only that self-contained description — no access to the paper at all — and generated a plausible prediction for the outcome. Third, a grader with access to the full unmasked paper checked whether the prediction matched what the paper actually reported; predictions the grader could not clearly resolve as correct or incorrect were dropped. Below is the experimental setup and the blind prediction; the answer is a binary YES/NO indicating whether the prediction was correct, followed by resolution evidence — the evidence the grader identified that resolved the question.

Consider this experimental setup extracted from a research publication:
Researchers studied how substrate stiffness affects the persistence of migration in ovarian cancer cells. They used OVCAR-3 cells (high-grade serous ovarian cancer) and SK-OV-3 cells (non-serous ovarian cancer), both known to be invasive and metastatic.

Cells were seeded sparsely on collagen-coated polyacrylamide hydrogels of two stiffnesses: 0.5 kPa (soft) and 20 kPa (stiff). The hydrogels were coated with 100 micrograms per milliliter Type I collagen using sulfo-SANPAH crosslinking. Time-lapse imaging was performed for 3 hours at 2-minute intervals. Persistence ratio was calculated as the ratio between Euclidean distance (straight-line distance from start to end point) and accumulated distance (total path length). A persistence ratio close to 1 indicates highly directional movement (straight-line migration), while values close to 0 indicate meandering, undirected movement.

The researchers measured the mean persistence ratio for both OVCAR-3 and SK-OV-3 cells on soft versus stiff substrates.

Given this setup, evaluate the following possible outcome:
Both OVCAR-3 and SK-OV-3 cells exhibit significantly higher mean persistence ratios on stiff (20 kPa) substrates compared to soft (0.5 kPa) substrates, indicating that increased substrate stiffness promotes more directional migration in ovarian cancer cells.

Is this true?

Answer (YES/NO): YES